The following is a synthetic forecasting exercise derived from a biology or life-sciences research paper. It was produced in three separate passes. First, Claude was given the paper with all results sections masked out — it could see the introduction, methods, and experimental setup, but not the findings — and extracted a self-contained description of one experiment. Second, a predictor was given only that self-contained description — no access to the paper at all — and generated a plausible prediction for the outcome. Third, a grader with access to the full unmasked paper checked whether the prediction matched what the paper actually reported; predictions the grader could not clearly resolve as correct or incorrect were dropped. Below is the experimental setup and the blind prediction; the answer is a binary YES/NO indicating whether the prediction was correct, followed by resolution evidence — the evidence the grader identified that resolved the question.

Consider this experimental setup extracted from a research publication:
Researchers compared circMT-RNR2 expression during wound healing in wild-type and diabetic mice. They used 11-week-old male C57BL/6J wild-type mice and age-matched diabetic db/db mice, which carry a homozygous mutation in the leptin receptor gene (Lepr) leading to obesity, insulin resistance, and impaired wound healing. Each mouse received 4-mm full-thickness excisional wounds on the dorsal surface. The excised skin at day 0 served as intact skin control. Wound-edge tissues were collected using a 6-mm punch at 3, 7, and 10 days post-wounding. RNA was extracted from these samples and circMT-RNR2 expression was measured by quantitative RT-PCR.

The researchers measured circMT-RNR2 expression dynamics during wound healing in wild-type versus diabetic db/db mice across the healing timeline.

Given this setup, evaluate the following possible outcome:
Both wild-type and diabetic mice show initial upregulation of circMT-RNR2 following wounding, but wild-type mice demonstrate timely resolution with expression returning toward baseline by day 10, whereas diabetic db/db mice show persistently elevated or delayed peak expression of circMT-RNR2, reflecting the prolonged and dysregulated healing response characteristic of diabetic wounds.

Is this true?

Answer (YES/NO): NO